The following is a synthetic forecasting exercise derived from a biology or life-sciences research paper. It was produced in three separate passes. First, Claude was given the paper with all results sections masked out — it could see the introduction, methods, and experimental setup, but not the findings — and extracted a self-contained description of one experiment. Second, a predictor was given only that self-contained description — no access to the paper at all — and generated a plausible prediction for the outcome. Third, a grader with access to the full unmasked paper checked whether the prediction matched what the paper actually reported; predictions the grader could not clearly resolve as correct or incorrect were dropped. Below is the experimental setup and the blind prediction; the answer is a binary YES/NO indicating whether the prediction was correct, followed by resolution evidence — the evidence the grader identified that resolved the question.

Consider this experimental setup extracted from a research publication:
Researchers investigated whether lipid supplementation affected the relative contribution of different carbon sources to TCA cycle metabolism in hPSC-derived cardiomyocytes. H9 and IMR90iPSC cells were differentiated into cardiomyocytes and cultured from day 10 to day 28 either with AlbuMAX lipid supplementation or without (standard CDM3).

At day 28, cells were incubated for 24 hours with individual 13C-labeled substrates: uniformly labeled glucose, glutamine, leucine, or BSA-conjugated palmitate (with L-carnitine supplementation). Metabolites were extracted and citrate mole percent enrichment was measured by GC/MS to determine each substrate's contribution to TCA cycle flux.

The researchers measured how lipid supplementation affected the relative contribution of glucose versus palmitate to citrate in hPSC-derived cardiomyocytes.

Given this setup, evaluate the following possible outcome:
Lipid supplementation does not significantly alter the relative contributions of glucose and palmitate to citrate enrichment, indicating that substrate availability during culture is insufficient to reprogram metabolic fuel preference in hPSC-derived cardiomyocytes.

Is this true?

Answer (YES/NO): NO